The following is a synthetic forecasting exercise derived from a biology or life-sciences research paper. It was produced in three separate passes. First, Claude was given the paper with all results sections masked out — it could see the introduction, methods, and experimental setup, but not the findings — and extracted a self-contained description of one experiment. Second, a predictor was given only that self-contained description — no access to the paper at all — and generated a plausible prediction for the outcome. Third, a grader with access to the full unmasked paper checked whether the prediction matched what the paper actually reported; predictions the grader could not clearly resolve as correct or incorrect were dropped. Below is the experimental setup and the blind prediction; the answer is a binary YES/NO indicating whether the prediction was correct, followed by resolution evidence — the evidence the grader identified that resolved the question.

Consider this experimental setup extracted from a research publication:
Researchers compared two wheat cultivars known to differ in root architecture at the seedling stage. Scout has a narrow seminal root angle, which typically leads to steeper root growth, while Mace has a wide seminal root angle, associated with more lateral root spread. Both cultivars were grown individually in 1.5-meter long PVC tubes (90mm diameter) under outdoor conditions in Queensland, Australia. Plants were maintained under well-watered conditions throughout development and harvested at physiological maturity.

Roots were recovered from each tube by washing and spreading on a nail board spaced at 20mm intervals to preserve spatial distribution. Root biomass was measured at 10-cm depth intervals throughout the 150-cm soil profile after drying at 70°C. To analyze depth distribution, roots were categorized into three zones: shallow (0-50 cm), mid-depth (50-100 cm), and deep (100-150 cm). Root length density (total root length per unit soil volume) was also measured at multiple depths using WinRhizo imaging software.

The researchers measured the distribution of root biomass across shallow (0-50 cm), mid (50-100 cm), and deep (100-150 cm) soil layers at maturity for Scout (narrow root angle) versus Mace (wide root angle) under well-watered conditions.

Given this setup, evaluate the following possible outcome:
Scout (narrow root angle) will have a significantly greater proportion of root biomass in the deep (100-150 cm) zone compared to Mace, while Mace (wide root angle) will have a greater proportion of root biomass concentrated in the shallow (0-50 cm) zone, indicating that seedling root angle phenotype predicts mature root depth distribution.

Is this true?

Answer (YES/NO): NO